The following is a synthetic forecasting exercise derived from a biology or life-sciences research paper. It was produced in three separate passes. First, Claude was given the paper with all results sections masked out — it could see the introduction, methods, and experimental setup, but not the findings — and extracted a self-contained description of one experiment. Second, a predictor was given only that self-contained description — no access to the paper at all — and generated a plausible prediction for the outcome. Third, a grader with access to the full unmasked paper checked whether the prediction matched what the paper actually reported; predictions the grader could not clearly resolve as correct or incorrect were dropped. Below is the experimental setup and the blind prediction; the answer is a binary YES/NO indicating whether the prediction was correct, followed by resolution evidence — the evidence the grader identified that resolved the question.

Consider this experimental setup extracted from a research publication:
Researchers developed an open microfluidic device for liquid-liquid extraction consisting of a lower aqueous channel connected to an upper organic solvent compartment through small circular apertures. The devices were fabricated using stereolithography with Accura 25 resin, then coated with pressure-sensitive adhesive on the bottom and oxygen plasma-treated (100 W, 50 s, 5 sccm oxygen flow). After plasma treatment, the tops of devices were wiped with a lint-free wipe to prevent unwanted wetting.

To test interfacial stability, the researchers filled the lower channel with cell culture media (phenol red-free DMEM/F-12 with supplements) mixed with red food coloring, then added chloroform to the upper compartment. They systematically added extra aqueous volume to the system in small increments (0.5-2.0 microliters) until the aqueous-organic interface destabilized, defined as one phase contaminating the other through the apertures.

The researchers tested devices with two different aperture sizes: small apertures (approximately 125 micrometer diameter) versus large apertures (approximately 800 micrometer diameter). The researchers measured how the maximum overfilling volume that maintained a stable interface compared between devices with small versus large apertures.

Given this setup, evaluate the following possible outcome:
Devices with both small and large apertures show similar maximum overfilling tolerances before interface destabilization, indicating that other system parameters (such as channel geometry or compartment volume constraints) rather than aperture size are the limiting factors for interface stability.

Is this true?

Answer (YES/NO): NO